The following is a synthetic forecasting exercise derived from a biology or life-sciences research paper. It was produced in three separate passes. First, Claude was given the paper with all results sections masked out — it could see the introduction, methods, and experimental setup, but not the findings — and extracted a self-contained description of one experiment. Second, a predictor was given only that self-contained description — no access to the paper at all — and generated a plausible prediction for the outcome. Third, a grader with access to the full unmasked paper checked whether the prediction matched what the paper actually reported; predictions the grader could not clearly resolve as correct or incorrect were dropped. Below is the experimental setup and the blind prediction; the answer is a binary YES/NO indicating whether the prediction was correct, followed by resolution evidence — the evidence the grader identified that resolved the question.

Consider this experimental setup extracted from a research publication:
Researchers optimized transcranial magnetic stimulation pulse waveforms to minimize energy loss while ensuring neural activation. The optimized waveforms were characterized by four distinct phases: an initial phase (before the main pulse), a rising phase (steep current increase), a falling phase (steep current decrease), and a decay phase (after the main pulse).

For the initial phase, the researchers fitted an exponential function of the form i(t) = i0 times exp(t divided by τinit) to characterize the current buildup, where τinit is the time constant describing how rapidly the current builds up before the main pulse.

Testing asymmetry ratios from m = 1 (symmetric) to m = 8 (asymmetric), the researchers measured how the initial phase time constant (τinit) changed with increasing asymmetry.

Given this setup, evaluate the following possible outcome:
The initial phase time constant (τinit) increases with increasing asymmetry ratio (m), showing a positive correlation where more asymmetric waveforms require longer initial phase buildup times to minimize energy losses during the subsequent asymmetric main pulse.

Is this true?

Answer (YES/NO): NO